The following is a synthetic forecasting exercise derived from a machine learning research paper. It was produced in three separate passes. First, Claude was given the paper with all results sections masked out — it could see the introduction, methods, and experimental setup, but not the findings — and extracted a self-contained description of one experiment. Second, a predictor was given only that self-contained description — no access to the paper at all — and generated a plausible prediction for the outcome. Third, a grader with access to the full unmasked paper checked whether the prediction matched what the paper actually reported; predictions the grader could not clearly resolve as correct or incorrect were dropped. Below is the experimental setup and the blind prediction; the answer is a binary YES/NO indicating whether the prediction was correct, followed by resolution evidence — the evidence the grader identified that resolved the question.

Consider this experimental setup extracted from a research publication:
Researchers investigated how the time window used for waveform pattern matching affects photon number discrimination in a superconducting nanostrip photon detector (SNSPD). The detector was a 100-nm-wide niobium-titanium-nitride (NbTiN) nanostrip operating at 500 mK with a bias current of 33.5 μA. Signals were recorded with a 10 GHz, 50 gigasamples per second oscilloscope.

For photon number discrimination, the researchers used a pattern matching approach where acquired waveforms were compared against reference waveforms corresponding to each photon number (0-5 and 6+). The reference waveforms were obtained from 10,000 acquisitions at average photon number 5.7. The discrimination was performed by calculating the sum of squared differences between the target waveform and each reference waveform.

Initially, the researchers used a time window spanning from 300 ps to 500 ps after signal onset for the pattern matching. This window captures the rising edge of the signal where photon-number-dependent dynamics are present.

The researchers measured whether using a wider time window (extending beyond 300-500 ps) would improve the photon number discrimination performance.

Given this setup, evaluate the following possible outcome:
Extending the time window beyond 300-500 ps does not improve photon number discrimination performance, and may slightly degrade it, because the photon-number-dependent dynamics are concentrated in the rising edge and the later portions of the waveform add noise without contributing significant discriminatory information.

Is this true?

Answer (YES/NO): YES